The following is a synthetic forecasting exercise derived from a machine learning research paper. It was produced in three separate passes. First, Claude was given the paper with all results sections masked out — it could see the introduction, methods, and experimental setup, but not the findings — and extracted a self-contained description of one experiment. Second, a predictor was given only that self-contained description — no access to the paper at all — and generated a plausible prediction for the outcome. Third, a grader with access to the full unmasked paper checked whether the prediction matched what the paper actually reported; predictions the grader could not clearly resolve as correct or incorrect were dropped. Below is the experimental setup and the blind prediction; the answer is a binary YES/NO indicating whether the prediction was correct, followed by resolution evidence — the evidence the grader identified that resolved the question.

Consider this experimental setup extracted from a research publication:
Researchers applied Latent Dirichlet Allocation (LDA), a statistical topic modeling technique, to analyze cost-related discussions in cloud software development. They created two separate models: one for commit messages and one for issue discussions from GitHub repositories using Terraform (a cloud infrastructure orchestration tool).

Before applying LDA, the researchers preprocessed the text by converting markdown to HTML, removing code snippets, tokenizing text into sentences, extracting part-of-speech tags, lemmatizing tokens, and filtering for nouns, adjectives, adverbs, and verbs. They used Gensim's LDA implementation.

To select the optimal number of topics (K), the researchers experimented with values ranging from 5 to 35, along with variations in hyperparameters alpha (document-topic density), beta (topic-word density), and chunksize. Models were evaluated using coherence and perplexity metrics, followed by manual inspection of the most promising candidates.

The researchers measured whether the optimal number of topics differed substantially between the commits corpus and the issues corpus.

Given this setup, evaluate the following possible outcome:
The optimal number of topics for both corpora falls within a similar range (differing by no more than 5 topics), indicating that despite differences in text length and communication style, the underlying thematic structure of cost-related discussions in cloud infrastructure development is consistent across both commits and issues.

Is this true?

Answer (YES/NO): NO